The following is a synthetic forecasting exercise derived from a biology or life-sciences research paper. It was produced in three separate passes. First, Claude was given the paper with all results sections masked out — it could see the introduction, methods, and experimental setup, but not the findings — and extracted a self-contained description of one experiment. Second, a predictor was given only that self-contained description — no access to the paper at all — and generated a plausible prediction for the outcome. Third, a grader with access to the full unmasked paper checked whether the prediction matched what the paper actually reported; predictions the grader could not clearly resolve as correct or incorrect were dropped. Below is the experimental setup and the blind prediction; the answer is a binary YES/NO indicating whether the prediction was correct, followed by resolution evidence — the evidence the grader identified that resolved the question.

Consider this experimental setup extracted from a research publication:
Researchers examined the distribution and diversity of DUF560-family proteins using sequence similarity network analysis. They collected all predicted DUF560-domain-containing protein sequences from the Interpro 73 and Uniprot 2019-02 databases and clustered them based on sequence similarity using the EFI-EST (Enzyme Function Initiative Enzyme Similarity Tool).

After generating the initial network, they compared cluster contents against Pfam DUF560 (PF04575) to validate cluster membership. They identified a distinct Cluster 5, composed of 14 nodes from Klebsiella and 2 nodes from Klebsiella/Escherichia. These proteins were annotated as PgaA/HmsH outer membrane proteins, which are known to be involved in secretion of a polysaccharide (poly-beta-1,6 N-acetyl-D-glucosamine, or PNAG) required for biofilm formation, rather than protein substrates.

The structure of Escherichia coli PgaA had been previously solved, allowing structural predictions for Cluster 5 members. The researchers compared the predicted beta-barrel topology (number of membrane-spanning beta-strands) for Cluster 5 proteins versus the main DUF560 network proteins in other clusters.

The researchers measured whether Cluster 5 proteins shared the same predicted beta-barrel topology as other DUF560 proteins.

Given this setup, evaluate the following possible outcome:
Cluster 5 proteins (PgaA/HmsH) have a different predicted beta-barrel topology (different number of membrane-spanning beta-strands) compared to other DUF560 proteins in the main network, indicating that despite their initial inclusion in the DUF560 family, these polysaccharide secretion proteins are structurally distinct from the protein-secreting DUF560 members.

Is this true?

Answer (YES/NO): YES